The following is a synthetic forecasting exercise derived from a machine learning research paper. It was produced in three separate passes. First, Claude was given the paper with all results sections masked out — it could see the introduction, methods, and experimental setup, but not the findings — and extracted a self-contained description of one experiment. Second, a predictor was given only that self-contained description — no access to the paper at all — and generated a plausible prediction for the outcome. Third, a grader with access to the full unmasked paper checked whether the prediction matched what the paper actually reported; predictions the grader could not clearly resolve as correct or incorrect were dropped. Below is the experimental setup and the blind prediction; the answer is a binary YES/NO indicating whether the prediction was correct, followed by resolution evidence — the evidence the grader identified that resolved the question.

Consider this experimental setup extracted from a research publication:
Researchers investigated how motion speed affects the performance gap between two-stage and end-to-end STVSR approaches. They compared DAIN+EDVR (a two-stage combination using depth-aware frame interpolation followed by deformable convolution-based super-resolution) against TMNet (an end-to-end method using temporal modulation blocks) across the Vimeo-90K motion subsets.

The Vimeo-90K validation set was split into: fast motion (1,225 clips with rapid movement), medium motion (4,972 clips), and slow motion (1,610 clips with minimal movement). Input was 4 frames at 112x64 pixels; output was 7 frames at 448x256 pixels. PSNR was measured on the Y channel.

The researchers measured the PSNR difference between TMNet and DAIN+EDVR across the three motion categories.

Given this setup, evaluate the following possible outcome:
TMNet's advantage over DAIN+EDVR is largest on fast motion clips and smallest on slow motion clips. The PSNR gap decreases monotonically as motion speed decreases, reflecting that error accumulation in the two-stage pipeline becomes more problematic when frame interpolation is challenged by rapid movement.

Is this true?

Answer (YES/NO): YES